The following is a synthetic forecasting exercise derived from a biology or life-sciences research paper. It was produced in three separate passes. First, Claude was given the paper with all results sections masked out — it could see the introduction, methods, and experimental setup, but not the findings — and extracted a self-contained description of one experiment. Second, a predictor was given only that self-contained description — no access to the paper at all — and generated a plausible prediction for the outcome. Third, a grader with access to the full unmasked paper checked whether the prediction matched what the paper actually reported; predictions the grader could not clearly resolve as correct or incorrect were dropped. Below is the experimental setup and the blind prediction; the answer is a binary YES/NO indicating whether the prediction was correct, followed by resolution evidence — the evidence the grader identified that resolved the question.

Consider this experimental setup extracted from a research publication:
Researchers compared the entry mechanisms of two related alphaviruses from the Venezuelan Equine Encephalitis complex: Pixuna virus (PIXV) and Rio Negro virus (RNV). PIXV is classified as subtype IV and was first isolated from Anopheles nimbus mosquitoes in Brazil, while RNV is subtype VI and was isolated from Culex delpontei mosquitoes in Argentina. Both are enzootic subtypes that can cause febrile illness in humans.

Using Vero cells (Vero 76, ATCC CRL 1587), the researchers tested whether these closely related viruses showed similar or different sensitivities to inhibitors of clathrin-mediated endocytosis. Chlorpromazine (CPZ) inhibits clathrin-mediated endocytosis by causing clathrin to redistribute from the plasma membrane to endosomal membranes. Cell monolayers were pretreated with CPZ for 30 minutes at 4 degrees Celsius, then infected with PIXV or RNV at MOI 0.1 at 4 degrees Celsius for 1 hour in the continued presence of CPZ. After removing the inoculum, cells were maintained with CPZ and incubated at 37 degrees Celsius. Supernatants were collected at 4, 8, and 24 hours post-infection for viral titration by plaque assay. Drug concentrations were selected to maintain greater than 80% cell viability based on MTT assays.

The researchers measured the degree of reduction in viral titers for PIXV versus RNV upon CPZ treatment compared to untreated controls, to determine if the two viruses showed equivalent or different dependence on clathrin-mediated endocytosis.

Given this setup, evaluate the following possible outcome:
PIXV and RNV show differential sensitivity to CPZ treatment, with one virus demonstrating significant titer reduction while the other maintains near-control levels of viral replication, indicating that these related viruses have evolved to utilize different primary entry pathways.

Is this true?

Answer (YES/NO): NO